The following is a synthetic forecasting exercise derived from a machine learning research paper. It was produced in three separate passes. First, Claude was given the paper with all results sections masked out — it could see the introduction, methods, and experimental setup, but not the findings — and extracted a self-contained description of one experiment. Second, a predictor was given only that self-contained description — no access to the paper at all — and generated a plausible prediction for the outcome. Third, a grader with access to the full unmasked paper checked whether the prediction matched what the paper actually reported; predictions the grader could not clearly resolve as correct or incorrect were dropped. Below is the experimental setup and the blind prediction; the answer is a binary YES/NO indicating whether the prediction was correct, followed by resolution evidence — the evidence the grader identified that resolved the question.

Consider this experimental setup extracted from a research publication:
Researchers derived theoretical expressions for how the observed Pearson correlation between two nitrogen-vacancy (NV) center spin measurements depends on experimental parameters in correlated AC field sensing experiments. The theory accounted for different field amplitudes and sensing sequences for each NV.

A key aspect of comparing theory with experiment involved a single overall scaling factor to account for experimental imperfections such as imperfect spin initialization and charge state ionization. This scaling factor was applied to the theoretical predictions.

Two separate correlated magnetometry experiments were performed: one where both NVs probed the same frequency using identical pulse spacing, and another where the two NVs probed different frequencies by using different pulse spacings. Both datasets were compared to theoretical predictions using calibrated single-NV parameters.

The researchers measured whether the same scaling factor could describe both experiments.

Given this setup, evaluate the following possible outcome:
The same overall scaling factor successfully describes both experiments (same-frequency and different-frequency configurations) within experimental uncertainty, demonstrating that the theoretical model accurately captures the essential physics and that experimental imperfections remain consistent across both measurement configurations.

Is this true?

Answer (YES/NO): YES